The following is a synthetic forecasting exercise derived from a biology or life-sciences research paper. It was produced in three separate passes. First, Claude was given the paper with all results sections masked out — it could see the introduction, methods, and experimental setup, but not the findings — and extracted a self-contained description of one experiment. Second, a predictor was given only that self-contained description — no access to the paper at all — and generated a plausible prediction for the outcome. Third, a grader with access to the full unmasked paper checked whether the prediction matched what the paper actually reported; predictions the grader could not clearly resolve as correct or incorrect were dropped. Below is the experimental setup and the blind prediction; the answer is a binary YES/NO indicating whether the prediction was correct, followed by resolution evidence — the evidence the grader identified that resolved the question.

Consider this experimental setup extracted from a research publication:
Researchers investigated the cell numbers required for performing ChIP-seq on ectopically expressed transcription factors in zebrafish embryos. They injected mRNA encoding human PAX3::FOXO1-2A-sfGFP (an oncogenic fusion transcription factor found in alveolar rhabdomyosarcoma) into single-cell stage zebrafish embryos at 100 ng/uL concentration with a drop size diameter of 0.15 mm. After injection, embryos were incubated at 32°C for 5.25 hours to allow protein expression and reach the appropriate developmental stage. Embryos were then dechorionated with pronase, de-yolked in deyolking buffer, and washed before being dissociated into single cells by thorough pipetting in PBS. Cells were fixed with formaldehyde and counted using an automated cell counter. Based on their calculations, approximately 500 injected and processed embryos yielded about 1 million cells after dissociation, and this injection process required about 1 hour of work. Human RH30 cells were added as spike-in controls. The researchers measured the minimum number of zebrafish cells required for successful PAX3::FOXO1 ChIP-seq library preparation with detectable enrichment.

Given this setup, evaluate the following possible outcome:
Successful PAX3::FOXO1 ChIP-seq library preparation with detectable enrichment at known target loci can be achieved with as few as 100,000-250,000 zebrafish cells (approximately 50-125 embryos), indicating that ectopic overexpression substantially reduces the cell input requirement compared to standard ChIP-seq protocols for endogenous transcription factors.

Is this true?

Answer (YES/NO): NO